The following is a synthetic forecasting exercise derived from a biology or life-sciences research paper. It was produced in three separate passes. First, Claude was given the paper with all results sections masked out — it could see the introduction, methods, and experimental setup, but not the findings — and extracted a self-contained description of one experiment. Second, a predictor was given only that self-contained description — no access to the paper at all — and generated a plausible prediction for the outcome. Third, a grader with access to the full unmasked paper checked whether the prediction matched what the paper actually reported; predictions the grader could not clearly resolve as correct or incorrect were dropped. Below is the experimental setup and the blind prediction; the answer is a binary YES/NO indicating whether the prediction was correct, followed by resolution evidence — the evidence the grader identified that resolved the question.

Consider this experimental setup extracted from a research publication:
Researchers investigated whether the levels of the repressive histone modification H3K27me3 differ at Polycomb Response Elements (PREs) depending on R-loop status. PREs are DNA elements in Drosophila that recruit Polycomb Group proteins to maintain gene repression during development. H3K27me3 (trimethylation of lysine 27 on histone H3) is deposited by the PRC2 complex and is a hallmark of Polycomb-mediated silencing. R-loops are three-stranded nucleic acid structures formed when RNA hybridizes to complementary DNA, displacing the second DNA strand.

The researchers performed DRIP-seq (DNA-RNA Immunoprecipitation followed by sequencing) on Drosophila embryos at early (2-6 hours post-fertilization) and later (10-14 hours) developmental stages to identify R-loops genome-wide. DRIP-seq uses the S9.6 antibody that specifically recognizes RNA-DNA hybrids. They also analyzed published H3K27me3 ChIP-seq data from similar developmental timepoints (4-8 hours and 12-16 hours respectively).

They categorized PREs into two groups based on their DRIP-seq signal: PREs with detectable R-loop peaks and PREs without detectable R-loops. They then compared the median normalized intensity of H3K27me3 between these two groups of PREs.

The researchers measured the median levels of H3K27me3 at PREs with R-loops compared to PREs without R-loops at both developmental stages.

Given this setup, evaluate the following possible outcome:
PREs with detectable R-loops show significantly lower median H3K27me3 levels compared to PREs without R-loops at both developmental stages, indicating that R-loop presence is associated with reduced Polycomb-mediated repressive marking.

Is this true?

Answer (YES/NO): NO